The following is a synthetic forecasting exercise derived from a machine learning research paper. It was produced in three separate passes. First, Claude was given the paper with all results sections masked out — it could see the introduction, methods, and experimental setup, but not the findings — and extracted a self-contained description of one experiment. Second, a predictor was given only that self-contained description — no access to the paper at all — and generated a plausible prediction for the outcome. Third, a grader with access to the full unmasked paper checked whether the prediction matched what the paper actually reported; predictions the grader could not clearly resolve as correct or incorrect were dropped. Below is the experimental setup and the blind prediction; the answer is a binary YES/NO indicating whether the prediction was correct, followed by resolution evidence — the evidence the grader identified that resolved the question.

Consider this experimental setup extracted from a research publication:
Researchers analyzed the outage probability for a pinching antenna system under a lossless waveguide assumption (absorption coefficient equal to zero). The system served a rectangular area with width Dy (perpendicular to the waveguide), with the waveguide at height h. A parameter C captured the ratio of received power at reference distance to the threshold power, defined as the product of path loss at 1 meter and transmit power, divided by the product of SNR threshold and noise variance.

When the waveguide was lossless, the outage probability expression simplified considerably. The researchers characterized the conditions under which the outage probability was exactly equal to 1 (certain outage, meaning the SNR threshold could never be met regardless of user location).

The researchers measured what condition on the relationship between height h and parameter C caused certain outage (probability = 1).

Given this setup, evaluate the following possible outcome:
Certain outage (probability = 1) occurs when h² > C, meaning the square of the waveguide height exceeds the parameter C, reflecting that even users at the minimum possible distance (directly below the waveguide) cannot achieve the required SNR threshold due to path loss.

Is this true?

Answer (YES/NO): NO